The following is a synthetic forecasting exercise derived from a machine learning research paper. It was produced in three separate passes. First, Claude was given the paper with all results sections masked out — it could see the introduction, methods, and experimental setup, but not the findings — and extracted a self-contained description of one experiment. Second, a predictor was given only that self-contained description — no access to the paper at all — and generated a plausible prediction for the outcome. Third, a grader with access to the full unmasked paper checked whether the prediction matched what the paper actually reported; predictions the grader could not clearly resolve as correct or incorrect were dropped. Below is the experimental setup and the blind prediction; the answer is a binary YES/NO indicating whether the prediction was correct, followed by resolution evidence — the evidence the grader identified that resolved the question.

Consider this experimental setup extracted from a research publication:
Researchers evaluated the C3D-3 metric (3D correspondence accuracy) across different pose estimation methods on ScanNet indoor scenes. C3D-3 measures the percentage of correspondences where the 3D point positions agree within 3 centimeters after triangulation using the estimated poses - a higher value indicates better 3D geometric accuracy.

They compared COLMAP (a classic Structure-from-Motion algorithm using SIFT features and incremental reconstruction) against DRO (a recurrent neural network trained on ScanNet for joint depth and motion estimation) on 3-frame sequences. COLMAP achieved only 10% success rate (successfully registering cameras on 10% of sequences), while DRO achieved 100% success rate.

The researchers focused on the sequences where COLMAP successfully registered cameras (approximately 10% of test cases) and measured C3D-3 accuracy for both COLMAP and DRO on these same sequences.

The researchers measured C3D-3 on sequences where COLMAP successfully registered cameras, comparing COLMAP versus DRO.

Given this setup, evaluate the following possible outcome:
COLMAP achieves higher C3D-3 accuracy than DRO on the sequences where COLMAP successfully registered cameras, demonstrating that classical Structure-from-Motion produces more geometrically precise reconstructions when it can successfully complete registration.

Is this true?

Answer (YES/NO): NO